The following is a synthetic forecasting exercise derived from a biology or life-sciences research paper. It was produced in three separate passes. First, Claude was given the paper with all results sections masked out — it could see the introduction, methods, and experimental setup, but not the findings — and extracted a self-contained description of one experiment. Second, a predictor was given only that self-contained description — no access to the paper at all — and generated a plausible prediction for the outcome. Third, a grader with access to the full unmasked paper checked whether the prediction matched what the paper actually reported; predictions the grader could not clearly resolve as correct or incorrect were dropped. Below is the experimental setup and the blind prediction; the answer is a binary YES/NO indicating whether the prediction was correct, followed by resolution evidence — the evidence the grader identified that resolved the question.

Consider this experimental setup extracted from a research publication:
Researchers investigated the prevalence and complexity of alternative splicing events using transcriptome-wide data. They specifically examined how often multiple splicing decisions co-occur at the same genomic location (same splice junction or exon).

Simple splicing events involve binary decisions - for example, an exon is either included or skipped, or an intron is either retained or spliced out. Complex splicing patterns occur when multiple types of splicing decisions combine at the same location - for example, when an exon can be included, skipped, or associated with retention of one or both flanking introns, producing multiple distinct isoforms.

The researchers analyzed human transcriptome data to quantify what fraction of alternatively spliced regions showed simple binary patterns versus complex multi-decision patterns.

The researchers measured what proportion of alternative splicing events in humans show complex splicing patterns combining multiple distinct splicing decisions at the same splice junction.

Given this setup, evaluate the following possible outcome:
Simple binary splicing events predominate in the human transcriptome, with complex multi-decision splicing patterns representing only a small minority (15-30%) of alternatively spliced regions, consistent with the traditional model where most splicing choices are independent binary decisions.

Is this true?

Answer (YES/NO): NO